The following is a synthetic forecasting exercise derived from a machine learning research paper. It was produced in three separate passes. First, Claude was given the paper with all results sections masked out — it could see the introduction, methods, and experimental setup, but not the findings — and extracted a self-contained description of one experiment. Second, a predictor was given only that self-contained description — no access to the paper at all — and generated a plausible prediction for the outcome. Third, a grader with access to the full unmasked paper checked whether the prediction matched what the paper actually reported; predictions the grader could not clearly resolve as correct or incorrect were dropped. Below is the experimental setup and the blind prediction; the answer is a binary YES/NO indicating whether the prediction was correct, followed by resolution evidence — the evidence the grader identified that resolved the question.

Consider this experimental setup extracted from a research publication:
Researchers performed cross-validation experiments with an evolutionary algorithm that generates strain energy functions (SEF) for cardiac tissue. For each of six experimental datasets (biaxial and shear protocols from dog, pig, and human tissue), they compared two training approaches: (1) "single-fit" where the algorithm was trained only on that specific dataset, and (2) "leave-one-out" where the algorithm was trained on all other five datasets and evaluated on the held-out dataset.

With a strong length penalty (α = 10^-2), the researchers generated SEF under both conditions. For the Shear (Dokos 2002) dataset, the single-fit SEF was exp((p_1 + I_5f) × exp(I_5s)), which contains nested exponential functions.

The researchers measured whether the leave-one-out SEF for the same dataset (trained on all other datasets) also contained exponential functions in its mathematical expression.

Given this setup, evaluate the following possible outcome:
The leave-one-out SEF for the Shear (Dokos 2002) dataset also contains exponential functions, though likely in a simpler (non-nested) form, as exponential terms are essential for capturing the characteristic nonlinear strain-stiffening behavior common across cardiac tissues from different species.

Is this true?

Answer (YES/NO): NO